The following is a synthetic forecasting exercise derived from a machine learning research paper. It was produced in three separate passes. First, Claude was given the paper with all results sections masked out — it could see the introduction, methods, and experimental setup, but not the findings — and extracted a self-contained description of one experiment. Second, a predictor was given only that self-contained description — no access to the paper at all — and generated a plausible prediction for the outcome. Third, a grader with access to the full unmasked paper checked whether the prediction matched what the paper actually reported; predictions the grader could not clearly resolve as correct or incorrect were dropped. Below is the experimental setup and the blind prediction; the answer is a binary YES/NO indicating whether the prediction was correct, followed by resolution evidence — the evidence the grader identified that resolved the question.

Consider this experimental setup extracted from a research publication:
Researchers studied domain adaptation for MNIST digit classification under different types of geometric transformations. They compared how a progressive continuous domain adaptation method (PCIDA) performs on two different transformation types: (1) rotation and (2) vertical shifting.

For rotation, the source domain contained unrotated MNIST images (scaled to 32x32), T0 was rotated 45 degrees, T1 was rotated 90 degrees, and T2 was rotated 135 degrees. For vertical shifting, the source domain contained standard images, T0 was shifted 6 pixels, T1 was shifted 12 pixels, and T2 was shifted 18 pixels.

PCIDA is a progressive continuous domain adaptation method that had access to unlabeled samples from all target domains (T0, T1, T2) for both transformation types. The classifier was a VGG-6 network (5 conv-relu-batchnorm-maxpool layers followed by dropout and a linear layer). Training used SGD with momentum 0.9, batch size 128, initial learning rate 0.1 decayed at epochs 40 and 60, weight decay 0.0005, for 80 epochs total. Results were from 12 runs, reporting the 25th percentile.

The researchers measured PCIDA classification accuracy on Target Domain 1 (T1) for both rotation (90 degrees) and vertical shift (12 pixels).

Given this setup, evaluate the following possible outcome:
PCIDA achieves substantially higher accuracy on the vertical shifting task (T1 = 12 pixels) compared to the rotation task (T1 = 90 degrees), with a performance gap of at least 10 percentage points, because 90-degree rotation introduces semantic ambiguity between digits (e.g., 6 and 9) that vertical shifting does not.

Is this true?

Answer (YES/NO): NO